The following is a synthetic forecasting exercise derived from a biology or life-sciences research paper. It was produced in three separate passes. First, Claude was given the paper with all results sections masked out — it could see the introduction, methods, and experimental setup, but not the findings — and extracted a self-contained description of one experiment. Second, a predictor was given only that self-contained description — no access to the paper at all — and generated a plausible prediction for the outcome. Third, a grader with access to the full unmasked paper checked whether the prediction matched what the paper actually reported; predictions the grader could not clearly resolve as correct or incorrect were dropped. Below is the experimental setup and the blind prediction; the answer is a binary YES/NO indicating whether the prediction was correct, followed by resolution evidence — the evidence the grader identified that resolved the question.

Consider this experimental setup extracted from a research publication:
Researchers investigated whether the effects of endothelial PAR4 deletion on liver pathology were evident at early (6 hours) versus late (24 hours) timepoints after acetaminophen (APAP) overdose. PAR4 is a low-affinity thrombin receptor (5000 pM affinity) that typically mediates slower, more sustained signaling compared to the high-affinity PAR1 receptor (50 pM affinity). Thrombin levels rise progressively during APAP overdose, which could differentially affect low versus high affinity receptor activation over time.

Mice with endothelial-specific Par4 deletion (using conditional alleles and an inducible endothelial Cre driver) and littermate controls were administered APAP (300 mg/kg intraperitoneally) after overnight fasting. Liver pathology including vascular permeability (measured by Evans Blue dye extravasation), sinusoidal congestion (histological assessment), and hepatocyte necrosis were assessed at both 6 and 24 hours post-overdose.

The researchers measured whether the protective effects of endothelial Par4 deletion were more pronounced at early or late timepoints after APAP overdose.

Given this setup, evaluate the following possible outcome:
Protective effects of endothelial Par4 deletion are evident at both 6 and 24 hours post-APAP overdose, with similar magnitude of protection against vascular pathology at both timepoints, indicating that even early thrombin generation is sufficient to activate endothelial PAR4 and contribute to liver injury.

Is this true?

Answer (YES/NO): NO